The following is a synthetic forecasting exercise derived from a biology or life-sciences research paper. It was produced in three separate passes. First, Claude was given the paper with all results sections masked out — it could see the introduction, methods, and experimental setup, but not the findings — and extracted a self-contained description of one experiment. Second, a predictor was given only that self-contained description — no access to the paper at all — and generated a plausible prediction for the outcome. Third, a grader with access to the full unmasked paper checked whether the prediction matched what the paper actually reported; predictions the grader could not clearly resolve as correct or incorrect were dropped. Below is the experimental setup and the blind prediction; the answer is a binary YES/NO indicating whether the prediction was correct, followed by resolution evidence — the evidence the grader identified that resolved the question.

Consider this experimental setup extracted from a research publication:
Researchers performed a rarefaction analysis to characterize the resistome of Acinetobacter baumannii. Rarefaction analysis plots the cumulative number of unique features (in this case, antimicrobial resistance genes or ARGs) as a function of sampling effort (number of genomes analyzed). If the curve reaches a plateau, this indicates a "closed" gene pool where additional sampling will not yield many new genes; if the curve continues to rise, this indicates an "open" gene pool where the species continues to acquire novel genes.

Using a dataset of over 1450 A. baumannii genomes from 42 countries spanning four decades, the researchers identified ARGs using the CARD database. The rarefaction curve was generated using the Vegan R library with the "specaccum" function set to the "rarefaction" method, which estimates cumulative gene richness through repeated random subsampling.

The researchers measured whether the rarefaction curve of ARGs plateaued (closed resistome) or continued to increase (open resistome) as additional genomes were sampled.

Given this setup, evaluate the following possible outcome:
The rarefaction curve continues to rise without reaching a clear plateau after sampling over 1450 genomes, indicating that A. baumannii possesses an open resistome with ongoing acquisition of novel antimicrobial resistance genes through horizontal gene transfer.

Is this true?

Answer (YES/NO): YES